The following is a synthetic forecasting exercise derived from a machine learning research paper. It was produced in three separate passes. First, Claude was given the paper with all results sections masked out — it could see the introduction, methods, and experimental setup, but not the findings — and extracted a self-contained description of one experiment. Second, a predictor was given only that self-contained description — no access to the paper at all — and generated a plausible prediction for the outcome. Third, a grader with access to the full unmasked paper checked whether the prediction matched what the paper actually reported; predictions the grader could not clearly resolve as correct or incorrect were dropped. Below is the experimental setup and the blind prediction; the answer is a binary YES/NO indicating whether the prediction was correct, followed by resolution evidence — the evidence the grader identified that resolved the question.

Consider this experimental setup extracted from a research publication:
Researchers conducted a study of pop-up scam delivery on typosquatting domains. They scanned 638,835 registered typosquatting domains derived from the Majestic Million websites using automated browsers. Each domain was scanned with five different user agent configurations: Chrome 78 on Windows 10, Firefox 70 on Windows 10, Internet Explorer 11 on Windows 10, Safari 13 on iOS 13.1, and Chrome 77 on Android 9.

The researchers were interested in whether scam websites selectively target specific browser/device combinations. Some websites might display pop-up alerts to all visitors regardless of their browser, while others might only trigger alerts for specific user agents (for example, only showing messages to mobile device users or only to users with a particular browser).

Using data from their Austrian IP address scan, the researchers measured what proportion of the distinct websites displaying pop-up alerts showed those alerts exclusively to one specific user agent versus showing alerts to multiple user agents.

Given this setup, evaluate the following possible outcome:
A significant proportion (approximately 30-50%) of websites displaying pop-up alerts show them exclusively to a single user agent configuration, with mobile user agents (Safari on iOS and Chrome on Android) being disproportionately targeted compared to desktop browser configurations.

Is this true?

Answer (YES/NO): YES